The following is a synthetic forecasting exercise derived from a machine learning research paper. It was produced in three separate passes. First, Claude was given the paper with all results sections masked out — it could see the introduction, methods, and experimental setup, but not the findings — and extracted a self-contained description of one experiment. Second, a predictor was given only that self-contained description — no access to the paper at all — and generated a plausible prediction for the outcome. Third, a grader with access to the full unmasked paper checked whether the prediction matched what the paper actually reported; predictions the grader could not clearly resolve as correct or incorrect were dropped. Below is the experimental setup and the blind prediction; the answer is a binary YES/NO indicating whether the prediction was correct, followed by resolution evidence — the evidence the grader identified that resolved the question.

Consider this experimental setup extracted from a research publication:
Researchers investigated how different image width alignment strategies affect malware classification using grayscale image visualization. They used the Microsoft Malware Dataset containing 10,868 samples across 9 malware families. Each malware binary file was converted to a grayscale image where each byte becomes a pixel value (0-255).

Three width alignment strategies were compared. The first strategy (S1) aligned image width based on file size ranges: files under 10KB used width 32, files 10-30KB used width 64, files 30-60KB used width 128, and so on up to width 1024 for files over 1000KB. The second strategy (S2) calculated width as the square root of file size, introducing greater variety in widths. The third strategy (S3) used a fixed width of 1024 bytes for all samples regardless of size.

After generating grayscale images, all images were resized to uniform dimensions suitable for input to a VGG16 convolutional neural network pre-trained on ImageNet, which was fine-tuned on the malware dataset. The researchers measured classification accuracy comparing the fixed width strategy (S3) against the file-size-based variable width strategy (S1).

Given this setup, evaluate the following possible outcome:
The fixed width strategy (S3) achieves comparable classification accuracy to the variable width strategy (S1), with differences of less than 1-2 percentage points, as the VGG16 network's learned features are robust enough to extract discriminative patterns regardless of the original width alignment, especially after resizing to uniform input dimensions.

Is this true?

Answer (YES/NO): YES